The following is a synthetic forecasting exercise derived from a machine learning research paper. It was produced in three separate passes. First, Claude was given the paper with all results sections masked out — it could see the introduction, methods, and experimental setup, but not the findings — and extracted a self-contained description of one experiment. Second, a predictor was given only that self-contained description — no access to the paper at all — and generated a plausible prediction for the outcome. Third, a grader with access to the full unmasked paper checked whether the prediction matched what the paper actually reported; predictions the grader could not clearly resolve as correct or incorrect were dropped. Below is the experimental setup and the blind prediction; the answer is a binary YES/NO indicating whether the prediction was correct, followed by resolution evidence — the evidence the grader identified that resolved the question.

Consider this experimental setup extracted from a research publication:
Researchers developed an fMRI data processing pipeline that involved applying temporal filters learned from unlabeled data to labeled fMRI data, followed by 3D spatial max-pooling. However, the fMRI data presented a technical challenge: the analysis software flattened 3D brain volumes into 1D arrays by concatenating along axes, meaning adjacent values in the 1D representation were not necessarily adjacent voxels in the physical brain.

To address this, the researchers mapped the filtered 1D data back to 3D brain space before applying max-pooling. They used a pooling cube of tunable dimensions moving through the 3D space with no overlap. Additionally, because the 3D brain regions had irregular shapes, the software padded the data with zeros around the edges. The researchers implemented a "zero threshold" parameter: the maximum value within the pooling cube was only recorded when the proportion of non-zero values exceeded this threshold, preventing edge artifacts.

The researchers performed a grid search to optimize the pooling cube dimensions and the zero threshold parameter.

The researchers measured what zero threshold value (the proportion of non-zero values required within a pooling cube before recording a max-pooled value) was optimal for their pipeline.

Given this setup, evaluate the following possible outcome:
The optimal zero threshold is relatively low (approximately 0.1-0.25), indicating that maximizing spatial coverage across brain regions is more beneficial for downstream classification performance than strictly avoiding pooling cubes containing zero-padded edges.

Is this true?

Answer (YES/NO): NO